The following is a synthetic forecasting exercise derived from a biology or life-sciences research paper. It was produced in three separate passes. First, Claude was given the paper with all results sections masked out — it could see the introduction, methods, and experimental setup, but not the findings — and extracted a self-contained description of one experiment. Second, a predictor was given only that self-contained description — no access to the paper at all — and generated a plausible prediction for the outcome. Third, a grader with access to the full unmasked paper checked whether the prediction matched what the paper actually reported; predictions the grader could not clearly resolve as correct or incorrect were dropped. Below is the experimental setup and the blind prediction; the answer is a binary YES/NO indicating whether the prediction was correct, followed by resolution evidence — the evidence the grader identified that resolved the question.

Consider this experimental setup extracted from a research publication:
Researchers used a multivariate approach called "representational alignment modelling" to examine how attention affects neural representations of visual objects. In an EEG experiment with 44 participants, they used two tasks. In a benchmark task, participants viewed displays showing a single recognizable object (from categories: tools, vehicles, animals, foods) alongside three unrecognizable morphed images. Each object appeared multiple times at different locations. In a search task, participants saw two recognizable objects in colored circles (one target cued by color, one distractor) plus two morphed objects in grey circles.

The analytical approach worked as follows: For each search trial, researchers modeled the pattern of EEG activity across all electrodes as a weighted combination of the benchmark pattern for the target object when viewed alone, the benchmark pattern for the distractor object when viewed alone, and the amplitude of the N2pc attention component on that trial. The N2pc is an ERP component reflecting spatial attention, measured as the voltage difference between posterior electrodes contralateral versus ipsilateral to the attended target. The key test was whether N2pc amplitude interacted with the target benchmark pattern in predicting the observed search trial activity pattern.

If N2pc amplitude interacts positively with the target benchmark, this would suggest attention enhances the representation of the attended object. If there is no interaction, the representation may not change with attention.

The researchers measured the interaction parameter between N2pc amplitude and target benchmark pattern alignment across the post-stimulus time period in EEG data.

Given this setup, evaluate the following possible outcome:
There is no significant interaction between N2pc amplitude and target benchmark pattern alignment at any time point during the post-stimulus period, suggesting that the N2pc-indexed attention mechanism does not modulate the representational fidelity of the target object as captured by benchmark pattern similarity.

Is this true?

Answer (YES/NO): NO